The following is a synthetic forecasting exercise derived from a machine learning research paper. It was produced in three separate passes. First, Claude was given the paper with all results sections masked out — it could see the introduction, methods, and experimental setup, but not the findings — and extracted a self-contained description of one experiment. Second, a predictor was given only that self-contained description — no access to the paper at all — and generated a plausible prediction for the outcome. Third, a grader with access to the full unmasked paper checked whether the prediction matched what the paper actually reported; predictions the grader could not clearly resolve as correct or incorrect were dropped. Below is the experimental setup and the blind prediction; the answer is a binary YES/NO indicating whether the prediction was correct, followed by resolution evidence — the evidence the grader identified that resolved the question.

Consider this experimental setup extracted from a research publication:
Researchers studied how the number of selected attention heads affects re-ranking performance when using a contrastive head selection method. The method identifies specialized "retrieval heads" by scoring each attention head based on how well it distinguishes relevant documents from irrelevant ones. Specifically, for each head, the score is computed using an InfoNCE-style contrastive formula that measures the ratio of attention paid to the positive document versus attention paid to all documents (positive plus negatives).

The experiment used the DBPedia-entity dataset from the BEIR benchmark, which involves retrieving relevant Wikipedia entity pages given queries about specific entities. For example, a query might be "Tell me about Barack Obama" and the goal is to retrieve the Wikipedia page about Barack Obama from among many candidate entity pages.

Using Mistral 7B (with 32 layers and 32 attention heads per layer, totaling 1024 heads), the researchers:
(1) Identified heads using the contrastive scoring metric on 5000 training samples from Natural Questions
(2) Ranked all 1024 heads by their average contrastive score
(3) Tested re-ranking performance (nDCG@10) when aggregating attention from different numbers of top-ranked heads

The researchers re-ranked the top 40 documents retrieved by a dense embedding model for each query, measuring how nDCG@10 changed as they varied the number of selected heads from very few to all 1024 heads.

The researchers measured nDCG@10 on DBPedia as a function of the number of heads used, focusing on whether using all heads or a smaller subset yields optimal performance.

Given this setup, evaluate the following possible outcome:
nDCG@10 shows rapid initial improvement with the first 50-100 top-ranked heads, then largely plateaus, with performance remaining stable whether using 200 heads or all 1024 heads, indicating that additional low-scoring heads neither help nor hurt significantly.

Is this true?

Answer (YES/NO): NO